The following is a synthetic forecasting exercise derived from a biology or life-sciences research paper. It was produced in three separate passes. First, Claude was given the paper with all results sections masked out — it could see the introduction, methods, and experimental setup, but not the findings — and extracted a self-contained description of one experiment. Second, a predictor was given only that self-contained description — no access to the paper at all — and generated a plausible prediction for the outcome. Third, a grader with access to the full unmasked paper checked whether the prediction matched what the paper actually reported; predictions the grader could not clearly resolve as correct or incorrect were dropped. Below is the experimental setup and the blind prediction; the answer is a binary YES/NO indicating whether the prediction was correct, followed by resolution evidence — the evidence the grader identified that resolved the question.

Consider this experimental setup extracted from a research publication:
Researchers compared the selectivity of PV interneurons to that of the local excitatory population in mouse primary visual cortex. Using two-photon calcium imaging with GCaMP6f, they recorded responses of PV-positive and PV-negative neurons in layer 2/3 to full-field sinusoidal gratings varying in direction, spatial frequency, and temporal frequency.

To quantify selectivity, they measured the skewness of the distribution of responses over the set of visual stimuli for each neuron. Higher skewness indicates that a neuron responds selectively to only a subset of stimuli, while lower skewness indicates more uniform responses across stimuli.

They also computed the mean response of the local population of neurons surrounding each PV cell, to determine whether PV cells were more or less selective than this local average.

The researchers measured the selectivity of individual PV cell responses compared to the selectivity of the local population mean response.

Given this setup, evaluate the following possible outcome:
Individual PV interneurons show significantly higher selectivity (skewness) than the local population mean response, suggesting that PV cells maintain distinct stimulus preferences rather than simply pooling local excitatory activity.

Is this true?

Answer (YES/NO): YES